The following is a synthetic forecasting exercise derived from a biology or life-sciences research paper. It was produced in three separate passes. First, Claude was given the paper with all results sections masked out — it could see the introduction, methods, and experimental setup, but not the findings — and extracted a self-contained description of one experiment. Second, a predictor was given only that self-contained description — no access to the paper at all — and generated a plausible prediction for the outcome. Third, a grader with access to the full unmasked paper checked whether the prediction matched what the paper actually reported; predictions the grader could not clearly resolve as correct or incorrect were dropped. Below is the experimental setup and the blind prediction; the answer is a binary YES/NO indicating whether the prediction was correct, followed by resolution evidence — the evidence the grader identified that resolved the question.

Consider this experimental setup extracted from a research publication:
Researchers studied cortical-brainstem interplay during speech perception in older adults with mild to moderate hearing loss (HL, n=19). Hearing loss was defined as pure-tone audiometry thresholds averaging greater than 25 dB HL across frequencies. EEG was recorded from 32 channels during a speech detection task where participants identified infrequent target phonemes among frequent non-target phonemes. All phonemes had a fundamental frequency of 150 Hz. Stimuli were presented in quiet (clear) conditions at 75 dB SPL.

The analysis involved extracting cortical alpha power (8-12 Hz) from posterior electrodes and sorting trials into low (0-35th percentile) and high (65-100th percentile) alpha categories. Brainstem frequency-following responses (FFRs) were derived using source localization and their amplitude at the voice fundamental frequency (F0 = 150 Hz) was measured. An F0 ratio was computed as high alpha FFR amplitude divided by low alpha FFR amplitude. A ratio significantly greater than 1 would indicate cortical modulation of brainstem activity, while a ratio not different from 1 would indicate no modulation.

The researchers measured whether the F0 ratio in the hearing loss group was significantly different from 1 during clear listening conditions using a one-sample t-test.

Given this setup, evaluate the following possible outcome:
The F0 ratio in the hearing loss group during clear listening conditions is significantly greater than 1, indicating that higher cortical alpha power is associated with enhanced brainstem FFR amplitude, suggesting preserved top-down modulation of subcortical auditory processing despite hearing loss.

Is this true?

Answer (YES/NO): NO